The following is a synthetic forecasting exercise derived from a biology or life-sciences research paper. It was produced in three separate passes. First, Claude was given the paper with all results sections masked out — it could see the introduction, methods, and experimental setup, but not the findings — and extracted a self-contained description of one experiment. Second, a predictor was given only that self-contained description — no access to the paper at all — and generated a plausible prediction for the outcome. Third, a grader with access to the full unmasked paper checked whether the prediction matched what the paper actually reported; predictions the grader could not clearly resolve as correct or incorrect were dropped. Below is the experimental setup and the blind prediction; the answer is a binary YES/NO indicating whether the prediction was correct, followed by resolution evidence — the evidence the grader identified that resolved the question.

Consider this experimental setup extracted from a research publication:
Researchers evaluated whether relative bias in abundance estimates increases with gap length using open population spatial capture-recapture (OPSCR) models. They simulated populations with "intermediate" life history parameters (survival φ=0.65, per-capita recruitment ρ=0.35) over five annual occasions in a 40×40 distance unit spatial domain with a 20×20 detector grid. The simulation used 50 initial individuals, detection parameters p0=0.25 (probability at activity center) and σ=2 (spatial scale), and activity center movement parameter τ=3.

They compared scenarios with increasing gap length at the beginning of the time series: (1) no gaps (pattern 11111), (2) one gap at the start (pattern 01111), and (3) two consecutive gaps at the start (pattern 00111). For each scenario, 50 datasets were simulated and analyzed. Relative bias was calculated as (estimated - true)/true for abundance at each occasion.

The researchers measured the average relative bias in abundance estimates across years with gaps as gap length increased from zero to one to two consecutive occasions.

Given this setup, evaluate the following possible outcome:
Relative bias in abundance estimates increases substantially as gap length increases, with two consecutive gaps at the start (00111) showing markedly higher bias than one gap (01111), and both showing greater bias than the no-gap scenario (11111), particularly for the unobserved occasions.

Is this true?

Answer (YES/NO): NO